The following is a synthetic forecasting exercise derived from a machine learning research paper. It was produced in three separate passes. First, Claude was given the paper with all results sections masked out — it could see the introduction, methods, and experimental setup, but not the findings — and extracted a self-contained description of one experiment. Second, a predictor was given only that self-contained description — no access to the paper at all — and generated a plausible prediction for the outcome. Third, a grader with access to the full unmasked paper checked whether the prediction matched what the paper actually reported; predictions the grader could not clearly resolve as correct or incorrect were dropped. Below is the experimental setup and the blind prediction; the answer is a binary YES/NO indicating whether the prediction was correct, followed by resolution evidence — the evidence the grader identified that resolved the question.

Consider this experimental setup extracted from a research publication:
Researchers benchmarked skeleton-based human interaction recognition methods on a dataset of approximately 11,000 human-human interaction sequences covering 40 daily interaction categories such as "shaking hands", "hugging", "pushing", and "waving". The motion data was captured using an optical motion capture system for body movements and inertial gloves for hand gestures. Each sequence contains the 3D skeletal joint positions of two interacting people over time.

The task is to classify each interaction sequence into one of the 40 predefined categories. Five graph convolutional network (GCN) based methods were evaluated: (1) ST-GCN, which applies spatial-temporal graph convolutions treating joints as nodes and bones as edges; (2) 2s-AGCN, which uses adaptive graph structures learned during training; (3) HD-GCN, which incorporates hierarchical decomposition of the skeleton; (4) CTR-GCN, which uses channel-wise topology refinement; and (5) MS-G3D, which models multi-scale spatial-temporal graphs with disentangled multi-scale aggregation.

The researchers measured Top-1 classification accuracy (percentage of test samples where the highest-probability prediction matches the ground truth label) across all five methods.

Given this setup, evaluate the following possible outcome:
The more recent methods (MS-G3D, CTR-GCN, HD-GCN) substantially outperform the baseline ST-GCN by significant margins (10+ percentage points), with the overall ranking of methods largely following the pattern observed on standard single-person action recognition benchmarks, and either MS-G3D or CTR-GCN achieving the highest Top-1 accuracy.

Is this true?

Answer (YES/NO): YES